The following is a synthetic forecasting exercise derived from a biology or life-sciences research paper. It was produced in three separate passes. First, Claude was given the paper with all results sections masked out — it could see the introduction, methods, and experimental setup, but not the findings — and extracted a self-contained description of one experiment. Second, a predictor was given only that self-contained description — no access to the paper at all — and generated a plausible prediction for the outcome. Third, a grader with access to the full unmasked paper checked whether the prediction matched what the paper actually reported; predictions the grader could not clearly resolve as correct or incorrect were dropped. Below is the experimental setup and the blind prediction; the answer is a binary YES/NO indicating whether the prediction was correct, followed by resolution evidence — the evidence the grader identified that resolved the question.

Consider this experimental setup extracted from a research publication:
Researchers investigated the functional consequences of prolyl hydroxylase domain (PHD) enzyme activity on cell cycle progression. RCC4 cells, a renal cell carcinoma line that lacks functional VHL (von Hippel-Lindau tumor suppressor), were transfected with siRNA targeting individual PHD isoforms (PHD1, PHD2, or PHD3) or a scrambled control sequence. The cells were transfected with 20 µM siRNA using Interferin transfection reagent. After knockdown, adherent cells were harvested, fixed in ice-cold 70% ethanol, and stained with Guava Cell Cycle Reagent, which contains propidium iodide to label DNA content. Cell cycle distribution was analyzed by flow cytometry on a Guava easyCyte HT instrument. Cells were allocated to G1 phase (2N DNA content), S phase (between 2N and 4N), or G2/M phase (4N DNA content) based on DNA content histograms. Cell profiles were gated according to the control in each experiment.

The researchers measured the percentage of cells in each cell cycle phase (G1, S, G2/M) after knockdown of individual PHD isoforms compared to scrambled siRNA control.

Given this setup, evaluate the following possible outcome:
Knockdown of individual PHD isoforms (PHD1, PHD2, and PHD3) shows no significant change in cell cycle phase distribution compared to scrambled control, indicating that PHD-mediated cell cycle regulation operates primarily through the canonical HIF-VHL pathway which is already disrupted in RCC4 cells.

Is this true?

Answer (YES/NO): NO